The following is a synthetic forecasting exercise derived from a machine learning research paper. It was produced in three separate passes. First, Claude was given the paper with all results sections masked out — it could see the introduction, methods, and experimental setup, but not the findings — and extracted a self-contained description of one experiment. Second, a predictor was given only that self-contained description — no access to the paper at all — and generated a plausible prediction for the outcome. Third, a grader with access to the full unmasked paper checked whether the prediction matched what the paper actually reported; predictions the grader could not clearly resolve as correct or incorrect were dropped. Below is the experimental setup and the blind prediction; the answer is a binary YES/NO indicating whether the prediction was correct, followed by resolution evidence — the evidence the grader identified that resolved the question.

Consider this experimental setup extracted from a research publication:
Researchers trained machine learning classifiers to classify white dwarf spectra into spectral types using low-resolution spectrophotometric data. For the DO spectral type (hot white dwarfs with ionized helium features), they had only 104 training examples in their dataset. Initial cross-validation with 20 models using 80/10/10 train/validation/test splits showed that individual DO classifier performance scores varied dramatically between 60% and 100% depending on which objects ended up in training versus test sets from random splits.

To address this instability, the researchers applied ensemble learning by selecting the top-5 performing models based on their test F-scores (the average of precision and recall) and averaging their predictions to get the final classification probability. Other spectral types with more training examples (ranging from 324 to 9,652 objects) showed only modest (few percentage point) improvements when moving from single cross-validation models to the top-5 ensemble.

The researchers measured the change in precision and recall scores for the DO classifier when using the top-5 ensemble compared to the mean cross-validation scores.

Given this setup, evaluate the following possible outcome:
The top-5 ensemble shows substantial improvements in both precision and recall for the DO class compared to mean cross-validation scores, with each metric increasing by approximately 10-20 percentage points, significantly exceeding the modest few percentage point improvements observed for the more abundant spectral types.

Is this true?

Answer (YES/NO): YES